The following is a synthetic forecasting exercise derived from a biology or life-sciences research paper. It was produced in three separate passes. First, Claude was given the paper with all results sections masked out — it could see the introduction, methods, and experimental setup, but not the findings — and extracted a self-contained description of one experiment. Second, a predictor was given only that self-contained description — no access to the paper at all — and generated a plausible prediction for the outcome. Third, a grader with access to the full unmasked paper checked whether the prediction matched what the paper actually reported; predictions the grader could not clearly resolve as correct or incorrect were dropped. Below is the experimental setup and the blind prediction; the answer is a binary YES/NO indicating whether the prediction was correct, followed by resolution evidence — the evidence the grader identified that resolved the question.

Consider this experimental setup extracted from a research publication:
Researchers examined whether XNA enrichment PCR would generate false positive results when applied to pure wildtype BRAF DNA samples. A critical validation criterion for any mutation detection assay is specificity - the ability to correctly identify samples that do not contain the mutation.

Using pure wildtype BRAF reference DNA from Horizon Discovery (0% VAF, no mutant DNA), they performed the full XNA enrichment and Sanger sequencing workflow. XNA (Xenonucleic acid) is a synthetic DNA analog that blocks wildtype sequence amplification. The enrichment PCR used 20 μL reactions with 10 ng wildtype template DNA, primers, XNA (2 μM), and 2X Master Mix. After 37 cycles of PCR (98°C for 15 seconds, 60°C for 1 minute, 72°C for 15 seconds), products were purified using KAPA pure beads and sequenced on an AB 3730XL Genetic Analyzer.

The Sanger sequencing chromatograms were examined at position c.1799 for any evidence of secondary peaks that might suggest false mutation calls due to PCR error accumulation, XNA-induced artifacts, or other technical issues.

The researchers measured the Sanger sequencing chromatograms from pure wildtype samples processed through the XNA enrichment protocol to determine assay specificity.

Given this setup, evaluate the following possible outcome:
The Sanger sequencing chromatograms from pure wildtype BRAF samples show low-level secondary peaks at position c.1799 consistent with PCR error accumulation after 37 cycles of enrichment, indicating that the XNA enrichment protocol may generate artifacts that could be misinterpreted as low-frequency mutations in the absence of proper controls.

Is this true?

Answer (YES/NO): NO